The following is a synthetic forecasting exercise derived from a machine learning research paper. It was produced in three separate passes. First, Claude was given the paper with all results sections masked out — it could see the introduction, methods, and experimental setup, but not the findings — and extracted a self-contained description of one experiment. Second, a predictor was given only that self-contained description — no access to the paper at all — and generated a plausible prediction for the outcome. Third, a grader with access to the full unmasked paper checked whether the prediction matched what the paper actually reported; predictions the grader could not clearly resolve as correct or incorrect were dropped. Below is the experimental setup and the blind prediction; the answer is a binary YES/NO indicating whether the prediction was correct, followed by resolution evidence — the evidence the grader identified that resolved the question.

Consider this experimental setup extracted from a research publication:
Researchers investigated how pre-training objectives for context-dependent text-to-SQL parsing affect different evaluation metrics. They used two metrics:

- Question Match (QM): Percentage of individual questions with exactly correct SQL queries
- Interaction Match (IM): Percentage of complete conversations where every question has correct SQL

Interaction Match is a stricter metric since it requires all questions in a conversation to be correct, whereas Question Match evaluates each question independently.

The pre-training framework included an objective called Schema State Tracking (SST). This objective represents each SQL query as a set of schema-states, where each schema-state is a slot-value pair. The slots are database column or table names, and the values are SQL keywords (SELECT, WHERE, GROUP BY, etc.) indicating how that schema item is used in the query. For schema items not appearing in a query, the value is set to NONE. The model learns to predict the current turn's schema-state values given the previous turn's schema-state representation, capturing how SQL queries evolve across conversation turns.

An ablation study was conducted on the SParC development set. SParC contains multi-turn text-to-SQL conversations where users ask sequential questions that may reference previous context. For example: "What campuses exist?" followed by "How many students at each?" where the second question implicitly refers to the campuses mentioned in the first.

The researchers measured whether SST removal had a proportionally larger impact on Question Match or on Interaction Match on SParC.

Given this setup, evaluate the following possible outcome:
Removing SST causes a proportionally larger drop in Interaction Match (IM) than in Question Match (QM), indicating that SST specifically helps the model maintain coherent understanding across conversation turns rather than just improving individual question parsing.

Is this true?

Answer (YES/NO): YES